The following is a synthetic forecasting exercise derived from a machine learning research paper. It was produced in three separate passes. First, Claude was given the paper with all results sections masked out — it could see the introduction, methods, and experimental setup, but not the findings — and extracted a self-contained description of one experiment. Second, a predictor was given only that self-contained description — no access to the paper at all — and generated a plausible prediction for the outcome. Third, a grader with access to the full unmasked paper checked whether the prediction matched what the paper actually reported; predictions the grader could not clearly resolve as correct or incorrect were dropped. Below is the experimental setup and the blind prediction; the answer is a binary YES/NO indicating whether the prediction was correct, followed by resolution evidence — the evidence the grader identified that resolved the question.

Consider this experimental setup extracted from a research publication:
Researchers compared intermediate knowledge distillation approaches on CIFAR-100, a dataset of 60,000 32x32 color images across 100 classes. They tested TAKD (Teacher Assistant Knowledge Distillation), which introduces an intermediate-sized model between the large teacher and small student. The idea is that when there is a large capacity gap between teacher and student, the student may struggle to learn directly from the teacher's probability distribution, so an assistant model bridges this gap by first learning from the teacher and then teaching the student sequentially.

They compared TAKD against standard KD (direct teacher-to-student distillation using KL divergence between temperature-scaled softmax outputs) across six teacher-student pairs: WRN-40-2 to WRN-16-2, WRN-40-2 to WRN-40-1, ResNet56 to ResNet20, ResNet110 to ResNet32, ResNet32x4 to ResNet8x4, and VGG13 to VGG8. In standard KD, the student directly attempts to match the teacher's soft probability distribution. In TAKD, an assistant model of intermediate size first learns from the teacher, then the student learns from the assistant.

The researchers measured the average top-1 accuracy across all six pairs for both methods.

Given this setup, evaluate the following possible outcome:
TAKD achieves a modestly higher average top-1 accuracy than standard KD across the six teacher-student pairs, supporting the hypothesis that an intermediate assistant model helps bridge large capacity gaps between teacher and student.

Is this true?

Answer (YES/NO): YES